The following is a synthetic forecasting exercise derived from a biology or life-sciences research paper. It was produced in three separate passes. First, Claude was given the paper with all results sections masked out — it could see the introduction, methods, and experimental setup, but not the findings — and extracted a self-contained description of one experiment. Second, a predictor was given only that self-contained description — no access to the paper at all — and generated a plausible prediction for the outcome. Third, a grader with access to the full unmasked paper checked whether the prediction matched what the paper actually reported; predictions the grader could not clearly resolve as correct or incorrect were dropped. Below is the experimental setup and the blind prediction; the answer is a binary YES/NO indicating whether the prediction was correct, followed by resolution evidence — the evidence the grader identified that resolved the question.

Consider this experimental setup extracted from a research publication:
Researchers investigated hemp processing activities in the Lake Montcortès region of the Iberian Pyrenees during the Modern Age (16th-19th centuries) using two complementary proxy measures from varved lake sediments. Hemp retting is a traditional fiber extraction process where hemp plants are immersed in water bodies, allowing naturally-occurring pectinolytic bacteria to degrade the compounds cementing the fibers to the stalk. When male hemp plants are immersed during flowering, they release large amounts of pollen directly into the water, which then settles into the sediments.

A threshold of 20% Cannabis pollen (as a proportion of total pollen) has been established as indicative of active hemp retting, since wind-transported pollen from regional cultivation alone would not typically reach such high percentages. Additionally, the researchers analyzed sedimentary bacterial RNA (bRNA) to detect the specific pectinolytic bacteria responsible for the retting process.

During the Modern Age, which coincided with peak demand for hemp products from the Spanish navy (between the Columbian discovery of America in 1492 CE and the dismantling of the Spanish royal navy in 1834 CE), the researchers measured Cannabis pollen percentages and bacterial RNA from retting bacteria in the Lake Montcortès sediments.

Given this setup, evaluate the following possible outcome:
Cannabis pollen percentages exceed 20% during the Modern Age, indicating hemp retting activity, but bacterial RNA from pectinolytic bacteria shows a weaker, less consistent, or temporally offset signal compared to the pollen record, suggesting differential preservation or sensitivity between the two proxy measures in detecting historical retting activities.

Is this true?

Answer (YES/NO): NO